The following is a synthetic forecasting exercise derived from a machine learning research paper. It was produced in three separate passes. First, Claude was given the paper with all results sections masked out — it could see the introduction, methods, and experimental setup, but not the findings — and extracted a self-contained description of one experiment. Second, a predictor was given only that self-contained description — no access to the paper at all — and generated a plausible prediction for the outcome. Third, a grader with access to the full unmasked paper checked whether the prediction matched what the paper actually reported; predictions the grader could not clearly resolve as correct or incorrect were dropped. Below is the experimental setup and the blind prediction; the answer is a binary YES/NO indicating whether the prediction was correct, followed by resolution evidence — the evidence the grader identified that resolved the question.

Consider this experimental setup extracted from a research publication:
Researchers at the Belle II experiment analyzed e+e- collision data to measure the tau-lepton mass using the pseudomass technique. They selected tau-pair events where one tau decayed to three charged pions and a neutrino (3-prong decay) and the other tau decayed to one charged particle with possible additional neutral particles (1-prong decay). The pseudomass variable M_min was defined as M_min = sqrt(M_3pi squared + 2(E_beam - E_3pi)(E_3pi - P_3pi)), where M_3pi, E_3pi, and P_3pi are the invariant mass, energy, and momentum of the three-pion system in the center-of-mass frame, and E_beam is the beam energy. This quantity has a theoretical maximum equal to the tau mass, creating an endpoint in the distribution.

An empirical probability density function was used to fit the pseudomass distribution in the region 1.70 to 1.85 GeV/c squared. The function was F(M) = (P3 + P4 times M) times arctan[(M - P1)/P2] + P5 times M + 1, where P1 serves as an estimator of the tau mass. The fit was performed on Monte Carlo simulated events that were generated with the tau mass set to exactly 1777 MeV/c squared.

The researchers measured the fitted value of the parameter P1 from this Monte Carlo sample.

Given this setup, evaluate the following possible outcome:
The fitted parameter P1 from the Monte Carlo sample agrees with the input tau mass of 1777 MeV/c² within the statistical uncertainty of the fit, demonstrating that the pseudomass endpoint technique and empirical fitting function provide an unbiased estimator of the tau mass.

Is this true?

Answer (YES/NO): NO